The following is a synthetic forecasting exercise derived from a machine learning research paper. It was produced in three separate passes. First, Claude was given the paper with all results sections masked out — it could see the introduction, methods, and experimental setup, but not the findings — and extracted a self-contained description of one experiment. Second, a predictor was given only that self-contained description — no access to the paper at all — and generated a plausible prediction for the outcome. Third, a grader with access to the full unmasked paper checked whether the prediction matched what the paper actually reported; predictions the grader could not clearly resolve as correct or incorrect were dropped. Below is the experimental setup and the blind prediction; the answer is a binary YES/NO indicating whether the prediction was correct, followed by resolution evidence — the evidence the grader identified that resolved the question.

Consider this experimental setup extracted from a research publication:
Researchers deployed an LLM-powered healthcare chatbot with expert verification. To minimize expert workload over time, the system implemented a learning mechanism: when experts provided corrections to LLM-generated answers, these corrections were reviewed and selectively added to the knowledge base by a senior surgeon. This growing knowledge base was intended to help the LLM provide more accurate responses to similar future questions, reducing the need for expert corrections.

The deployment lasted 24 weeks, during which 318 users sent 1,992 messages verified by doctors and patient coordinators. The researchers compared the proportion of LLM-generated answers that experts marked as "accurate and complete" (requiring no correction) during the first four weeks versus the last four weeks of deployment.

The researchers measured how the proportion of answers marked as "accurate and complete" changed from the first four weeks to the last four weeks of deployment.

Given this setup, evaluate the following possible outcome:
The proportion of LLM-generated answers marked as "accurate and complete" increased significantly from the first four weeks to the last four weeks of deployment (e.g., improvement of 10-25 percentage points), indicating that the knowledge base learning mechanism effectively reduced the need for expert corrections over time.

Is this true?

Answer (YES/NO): YES